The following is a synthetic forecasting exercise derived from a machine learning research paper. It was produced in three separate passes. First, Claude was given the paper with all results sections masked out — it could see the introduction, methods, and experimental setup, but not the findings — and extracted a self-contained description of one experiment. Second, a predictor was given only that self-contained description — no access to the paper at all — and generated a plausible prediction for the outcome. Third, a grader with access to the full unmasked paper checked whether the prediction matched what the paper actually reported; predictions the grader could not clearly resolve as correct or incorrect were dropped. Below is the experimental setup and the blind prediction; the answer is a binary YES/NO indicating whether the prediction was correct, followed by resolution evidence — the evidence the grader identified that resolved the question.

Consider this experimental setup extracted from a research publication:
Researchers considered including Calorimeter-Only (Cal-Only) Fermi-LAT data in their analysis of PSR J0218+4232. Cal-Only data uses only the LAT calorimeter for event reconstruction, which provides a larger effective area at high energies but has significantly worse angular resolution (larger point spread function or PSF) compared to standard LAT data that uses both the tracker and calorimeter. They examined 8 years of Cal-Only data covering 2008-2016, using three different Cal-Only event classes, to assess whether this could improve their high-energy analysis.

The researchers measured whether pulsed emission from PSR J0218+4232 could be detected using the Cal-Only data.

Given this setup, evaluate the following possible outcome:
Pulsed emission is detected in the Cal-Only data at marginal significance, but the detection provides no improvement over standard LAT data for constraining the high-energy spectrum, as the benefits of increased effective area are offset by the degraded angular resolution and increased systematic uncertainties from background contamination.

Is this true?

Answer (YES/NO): NO